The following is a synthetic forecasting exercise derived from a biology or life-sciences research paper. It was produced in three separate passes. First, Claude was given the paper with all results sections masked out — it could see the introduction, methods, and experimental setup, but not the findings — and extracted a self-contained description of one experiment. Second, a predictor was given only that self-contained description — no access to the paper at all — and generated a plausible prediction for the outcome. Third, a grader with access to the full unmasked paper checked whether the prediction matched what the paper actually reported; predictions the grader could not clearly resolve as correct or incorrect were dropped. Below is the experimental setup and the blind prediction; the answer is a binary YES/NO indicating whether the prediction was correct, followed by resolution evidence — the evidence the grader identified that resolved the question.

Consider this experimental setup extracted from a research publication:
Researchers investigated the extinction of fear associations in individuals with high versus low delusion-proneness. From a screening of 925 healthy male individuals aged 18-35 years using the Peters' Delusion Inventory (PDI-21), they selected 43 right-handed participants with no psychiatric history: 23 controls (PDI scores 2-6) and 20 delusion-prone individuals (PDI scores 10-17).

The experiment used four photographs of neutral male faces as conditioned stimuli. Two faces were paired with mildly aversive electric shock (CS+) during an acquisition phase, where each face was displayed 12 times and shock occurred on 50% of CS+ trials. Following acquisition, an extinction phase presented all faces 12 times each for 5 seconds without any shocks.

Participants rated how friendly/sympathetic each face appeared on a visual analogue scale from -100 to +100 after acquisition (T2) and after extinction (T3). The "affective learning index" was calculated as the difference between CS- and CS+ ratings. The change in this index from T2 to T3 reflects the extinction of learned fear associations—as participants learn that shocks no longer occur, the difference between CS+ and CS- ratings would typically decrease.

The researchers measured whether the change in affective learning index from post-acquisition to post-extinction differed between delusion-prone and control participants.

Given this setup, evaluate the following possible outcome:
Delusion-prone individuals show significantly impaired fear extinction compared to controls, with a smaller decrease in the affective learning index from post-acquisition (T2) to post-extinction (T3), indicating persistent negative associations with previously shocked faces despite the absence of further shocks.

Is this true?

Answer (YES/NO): NO